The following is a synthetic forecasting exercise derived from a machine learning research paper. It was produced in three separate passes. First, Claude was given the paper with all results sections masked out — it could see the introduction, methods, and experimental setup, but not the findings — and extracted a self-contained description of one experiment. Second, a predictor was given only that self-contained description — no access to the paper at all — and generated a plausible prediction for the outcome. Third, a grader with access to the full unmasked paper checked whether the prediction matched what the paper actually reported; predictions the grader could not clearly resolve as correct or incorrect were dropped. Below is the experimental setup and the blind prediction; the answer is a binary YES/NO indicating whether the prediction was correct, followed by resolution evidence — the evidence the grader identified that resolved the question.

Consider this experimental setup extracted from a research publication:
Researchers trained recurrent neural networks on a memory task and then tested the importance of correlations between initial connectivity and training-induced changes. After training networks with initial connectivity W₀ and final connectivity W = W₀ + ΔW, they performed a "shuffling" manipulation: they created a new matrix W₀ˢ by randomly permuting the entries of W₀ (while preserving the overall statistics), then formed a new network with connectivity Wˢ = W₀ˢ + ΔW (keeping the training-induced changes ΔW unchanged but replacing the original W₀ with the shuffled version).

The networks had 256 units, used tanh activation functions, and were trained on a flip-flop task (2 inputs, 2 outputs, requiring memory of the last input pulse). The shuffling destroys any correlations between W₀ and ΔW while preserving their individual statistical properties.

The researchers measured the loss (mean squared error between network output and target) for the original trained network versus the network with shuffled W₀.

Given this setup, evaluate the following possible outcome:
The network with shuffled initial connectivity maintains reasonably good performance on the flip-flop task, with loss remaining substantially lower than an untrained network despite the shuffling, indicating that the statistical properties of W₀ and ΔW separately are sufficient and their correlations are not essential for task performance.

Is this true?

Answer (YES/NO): NO